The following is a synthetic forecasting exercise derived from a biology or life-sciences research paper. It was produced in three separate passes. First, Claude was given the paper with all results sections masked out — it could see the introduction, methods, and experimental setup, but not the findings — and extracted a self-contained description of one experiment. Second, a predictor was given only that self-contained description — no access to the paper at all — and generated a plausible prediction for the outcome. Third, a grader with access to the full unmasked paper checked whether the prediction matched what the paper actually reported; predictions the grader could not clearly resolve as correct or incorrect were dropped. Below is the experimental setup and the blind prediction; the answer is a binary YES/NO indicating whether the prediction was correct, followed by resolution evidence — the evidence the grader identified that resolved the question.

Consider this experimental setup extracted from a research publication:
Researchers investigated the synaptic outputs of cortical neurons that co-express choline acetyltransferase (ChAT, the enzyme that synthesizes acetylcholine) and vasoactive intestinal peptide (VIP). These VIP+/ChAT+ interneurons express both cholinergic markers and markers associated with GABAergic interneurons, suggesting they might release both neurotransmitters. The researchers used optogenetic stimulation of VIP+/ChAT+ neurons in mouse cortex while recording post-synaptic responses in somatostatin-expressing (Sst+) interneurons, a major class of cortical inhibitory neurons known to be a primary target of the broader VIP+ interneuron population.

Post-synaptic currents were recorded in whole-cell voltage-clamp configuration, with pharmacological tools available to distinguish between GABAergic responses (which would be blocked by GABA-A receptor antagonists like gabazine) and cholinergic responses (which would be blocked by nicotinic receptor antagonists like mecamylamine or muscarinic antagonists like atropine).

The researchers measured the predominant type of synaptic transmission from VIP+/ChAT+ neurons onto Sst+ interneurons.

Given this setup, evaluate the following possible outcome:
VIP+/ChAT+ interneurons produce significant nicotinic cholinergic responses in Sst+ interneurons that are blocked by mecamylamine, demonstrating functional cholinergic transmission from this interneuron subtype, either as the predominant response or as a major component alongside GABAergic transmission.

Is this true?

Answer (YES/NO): NO